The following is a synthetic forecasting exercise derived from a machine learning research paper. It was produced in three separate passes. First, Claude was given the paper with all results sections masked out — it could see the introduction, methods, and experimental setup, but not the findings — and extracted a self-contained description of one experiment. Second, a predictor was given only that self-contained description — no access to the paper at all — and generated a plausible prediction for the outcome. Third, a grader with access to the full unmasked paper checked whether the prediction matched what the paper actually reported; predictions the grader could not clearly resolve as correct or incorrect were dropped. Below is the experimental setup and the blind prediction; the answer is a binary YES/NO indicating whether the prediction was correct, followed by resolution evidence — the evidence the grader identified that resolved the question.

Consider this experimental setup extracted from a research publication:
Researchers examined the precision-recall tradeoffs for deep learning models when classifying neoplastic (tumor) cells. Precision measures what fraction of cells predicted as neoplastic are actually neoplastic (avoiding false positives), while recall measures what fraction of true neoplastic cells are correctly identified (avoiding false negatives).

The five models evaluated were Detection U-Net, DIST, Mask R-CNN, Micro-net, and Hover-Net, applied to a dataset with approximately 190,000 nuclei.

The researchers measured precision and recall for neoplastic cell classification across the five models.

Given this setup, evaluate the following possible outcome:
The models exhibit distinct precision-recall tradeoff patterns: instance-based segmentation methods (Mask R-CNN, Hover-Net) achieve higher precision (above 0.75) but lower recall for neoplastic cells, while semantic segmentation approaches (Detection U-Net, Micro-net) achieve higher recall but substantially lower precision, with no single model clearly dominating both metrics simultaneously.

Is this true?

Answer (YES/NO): NO